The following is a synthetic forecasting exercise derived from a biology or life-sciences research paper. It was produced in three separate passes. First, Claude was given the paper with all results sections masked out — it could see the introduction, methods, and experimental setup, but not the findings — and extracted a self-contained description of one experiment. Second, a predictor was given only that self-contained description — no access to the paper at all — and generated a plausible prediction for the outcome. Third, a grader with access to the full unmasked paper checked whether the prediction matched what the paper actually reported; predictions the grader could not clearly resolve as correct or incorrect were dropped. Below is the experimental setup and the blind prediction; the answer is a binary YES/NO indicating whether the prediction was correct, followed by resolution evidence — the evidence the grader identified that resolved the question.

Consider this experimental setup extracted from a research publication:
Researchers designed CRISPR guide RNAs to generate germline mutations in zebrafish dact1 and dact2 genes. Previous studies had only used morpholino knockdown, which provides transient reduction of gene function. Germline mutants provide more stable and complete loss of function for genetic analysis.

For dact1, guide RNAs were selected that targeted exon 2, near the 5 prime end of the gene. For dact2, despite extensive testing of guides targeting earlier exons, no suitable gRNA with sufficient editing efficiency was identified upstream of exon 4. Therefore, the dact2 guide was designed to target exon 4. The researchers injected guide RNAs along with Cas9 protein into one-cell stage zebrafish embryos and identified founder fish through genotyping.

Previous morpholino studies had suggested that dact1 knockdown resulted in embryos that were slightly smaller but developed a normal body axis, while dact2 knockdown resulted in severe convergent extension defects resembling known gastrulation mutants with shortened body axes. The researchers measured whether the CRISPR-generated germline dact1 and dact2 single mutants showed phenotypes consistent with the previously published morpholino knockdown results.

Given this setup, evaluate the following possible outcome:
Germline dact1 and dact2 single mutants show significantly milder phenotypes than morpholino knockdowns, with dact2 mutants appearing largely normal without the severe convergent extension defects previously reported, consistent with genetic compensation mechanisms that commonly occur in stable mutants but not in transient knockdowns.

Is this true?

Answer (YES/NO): NO